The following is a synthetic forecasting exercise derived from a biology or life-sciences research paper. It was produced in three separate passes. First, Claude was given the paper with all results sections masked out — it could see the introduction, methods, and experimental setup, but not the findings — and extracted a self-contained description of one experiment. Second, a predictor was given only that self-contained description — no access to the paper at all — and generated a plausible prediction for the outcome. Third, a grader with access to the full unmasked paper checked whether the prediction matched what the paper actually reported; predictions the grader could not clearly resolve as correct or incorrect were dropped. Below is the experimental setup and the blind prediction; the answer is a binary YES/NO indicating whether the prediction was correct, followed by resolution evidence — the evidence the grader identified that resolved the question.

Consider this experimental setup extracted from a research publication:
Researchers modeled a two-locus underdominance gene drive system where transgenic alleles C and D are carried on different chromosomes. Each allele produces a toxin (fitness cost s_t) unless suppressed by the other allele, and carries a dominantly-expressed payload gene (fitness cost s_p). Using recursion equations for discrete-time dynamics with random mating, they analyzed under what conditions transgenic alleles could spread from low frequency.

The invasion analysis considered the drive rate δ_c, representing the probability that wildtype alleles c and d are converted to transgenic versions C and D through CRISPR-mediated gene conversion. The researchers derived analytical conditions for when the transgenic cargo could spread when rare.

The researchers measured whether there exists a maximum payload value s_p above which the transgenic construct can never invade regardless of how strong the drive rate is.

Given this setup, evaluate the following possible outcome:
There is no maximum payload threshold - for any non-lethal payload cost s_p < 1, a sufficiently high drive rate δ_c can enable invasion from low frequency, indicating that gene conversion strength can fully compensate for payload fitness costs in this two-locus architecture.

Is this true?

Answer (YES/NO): NO